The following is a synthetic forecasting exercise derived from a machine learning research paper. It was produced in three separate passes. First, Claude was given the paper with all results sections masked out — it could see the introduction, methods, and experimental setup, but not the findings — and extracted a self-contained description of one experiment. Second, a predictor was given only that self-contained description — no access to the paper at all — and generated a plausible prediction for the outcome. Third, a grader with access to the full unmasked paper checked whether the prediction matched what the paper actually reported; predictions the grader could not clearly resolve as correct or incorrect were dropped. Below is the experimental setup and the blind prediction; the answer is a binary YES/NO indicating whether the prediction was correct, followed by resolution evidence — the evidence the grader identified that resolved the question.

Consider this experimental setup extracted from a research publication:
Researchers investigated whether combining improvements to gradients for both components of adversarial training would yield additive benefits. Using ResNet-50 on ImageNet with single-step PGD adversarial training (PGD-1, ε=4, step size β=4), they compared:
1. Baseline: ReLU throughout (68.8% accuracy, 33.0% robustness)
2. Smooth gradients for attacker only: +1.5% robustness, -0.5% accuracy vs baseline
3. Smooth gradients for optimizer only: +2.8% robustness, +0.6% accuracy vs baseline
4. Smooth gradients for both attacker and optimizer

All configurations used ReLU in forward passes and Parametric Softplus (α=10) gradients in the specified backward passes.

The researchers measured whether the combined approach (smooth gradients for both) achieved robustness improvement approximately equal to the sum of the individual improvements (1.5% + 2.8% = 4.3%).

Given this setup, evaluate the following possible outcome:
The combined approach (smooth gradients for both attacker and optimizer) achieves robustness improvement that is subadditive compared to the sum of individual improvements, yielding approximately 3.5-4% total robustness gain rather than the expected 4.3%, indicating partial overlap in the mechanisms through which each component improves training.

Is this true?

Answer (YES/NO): YES